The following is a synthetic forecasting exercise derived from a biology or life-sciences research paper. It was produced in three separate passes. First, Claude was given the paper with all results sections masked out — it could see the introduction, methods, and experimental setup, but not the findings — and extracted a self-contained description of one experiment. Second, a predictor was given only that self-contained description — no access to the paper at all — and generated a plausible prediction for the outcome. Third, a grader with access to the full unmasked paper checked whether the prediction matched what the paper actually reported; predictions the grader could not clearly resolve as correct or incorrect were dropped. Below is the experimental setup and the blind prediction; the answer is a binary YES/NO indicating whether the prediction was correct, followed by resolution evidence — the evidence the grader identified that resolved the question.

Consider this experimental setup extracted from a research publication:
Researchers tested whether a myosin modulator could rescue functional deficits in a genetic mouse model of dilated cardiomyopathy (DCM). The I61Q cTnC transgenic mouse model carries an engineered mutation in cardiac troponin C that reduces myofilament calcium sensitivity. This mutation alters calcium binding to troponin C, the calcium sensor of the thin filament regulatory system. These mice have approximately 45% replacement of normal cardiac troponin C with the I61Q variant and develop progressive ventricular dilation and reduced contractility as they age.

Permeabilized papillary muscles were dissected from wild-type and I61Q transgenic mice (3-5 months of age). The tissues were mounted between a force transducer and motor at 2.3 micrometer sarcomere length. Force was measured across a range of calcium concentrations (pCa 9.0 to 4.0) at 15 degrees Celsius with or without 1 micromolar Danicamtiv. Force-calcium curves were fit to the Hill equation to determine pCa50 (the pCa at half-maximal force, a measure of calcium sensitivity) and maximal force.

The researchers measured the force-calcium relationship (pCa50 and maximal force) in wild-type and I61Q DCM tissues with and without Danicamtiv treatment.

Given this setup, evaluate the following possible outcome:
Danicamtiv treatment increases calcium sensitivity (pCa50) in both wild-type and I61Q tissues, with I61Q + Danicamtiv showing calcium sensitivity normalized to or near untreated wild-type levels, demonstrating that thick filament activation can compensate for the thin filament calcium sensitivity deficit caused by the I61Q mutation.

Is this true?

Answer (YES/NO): NO